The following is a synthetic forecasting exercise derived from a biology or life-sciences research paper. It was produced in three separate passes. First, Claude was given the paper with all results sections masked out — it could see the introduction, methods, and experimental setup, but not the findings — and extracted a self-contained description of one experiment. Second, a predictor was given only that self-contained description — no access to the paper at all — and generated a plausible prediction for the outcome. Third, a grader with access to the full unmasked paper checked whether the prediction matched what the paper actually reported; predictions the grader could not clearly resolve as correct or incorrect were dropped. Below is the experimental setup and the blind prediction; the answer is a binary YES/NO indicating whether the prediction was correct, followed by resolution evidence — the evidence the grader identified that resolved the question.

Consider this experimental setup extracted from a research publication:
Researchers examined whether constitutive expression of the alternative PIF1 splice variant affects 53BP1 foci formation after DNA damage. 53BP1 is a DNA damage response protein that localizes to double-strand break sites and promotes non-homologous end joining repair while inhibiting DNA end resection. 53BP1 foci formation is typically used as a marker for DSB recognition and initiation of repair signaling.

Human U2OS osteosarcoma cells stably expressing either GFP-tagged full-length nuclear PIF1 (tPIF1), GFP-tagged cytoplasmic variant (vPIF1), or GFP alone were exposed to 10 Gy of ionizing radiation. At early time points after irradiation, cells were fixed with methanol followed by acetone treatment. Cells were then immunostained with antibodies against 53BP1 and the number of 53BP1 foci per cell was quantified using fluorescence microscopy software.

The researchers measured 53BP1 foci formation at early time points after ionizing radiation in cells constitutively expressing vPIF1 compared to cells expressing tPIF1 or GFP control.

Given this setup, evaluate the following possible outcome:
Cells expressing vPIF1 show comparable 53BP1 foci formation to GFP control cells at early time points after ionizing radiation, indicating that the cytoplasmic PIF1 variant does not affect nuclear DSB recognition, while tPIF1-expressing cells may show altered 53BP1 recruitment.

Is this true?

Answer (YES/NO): NO